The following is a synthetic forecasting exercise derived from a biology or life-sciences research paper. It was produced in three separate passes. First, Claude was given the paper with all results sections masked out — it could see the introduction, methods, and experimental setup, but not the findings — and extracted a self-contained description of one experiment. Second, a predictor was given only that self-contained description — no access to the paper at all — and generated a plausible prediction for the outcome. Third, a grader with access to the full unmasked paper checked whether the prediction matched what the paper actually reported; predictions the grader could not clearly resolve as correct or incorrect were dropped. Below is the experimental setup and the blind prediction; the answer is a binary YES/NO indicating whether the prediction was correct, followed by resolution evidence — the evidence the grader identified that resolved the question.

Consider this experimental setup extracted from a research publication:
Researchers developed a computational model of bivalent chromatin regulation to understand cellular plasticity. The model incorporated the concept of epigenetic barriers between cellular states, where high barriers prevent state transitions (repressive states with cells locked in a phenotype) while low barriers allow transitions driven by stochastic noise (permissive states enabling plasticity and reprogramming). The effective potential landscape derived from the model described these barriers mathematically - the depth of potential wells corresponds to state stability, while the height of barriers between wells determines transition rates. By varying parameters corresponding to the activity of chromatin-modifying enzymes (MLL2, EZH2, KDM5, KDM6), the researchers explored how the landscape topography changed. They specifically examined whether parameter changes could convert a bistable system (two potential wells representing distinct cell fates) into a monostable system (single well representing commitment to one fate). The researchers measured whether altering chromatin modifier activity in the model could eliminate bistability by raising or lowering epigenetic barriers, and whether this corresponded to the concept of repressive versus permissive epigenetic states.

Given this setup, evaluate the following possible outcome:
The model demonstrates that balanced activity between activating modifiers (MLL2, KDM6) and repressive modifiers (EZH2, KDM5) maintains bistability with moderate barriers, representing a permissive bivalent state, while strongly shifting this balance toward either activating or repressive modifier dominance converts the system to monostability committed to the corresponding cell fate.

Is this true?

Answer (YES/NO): NO